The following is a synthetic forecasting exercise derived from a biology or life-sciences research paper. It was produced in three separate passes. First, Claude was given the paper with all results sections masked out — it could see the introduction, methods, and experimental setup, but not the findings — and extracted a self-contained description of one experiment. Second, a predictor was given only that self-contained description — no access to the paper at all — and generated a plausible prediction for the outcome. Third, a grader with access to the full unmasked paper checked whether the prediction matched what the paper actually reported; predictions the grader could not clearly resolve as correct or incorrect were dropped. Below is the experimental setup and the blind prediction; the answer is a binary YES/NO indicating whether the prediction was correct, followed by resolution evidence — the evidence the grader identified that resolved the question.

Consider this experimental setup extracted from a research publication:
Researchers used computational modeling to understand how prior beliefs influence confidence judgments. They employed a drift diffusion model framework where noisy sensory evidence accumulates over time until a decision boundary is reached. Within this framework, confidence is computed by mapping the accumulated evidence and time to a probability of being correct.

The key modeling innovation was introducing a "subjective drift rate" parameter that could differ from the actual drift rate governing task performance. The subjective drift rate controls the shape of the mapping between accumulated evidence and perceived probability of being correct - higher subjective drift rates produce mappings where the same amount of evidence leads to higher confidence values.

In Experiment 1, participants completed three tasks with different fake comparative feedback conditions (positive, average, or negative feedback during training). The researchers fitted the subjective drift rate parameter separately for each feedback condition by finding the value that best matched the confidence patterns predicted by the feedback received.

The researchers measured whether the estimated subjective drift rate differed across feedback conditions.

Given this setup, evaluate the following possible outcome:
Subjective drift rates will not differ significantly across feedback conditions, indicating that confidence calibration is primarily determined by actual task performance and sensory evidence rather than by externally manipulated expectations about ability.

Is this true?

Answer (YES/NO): NO